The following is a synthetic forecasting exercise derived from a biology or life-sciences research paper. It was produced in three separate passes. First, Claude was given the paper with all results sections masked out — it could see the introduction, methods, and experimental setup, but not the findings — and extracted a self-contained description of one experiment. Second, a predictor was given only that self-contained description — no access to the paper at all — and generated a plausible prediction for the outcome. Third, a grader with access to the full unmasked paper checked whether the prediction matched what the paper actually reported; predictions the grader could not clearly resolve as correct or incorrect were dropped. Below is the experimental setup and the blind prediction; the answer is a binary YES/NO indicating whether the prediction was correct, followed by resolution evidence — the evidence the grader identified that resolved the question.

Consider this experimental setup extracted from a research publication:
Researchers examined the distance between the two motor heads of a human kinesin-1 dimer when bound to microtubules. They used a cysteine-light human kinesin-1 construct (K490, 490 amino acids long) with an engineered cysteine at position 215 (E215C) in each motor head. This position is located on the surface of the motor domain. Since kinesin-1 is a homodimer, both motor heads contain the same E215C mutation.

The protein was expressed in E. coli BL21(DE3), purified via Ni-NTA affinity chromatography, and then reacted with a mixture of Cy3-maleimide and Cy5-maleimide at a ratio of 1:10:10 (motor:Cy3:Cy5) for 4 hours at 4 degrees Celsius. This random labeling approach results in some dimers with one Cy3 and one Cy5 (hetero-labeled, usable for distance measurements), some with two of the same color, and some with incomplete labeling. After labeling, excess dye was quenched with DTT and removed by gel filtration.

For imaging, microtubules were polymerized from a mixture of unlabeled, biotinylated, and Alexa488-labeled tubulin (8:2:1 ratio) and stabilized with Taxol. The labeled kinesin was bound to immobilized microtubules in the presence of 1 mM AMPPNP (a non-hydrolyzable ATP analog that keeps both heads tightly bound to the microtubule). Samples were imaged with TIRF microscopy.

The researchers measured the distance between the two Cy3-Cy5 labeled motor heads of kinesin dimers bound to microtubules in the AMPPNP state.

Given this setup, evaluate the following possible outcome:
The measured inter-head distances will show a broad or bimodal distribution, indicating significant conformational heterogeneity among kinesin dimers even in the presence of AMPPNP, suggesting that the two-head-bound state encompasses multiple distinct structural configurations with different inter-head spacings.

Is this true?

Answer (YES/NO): NO